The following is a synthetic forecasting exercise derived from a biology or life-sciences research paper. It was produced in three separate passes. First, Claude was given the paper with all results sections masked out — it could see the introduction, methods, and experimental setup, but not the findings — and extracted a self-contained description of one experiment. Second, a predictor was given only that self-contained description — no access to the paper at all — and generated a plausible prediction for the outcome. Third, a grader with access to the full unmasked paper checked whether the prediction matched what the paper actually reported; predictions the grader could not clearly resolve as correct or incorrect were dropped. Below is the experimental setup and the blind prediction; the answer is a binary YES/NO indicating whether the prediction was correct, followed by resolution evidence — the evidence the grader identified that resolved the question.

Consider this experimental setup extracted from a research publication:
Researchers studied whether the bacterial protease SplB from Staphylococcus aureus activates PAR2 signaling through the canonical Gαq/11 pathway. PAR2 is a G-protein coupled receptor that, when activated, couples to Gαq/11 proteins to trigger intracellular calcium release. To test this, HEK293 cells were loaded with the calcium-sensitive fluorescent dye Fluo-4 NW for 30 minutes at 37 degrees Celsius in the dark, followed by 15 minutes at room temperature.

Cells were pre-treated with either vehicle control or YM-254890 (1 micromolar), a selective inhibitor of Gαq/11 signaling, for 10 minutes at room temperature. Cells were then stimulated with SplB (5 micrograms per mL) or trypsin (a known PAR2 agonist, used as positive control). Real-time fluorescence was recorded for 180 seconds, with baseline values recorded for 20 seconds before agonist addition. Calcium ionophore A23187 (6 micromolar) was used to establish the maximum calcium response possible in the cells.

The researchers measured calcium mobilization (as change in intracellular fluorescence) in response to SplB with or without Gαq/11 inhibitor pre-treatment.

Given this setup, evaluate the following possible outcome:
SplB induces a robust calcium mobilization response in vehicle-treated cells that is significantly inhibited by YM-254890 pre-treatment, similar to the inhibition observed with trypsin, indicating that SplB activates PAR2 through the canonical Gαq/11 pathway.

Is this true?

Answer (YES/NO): NO